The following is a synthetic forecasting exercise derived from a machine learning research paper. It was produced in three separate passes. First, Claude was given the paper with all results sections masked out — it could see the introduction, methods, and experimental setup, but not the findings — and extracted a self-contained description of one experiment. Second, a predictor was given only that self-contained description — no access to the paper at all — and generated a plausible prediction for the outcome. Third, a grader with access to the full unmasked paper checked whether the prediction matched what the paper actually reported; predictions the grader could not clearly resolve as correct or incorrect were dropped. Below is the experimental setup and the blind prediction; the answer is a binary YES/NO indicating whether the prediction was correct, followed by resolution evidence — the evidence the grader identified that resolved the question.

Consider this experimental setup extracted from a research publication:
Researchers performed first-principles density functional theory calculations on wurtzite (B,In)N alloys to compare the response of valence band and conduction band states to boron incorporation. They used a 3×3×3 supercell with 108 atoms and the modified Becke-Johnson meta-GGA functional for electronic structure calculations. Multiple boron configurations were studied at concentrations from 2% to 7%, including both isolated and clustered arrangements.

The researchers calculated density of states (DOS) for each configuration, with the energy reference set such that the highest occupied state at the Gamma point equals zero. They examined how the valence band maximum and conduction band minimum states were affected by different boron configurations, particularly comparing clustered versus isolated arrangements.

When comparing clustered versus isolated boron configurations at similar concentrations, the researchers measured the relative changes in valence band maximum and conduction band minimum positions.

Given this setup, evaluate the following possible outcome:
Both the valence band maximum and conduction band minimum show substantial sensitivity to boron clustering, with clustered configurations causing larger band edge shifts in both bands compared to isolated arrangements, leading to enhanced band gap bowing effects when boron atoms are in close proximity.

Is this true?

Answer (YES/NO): NO